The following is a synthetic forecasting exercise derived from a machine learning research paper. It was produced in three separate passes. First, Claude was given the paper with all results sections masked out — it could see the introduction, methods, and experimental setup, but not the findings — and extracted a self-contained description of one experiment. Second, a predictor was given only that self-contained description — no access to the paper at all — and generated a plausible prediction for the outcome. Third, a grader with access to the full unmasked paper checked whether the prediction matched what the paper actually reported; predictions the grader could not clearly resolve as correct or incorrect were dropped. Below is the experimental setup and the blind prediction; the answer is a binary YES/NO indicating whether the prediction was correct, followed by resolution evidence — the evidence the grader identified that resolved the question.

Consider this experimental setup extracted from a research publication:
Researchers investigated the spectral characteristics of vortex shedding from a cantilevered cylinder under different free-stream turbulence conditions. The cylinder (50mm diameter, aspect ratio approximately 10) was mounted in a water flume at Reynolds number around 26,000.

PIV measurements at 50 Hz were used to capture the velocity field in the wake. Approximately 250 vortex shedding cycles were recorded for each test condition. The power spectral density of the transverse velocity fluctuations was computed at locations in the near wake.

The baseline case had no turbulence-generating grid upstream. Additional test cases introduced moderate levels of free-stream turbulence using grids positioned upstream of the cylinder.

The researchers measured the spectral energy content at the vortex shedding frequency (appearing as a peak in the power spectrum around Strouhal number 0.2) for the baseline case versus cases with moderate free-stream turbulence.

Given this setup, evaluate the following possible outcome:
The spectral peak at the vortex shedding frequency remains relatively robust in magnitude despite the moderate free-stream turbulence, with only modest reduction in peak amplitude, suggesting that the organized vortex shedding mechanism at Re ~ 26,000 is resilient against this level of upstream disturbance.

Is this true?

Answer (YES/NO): NO